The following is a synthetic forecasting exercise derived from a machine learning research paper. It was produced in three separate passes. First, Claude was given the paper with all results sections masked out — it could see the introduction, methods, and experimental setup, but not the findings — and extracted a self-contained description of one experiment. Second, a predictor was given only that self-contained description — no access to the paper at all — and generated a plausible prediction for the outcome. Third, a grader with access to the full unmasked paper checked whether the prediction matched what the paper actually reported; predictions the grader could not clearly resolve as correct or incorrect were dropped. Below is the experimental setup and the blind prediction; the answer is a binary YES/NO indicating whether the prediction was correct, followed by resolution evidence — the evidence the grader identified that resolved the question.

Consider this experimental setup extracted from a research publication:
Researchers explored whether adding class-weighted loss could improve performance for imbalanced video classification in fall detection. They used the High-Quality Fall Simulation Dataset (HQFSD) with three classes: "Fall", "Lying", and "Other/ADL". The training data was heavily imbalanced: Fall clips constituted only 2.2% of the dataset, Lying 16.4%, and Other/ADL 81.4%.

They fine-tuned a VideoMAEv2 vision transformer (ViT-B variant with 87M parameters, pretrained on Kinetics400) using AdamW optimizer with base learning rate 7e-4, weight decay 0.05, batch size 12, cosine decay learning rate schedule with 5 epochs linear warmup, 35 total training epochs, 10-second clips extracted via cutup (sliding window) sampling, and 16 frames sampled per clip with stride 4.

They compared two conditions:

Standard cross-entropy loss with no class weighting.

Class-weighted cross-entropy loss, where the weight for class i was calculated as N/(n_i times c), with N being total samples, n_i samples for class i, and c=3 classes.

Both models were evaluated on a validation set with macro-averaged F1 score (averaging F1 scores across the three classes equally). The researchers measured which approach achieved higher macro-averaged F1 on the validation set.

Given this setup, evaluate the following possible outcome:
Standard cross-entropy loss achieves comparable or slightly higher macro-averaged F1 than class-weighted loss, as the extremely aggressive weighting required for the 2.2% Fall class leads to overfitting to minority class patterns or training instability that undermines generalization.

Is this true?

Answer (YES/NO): NO